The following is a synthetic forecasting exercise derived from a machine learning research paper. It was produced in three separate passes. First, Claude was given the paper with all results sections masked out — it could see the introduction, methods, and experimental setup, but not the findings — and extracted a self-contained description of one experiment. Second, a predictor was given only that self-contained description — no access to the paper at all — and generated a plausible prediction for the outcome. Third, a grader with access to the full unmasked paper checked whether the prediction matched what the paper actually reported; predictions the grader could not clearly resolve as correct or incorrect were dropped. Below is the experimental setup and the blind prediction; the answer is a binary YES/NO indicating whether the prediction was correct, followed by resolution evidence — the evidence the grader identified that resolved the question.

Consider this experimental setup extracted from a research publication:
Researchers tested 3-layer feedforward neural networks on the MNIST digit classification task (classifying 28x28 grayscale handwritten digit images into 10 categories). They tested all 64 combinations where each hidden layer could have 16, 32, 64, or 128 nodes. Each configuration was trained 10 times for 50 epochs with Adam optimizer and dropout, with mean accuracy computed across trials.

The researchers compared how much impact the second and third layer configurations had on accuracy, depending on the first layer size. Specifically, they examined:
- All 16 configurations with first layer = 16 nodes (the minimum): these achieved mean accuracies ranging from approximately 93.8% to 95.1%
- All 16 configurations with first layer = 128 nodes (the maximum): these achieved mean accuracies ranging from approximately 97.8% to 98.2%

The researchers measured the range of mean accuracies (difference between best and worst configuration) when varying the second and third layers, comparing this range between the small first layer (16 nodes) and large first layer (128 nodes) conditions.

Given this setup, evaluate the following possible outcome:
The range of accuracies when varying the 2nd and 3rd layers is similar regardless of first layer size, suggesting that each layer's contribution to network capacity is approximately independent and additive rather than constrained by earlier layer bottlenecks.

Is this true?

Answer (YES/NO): NO